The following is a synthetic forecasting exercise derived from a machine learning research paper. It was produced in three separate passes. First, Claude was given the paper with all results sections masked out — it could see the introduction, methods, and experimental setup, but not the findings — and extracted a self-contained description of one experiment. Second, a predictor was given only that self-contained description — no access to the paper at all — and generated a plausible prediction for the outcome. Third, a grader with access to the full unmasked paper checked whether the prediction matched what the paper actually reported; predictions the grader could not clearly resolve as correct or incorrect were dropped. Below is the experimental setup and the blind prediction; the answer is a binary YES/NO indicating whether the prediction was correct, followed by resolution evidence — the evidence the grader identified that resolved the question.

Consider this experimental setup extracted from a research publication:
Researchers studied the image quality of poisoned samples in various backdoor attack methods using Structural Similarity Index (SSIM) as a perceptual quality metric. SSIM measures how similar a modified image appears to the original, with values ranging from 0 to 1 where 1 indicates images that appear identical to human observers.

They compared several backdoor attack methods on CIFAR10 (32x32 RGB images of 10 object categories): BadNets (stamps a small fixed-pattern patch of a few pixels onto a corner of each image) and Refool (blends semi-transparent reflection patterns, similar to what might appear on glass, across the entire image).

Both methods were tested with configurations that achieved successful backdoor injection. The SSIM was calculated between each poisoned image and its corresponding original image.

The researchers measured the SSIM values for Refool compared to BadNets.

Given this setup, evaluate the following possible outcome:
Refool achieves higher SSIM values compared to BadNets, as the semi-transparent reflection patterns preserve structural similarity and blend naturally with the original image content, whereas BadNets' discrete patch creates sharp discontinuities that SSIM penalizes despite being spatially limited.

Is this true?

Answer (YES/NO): NO